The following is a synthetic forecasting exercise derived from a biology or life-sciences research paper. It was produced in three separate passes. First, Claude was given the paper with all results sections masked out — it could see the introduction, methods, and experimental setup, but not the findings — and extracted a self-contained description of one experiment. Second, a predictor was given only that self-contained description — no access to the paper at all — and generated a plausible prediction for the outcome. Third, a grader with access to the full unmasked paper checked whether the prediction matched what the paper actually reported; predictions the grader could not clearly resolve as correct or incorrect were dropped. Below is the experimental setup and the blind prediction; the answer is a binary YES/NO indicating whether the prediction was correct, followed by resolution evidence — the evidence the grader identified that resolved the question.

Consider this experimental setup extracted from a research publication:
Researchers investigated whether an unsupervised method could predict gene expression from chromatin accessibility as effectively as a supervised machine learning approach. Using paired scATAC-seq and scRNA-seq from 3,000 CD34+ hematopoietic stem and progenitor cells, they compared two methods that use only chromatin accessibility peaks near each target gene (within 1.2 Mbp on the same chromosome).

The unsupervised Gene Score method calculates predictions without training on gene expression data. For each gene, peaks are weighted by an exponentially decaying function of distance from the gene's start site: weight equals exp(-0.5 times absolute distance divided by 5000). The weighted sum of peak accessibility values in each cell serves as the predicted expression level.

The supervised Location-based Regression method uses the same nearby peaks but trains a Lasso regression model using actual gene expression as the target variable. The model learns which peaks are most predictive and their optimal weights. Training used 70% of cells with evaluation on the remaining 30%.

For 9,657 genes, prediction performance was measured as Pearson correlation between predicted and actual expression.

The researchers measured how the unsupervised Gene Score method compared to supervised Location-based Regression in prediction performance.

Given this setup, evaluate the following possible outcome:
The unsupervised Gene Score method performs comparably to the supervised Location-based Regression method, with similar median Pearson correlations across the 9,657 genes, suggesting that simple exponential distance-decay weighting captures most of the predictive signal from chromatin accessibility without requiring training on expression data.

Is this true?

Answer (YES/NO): NO